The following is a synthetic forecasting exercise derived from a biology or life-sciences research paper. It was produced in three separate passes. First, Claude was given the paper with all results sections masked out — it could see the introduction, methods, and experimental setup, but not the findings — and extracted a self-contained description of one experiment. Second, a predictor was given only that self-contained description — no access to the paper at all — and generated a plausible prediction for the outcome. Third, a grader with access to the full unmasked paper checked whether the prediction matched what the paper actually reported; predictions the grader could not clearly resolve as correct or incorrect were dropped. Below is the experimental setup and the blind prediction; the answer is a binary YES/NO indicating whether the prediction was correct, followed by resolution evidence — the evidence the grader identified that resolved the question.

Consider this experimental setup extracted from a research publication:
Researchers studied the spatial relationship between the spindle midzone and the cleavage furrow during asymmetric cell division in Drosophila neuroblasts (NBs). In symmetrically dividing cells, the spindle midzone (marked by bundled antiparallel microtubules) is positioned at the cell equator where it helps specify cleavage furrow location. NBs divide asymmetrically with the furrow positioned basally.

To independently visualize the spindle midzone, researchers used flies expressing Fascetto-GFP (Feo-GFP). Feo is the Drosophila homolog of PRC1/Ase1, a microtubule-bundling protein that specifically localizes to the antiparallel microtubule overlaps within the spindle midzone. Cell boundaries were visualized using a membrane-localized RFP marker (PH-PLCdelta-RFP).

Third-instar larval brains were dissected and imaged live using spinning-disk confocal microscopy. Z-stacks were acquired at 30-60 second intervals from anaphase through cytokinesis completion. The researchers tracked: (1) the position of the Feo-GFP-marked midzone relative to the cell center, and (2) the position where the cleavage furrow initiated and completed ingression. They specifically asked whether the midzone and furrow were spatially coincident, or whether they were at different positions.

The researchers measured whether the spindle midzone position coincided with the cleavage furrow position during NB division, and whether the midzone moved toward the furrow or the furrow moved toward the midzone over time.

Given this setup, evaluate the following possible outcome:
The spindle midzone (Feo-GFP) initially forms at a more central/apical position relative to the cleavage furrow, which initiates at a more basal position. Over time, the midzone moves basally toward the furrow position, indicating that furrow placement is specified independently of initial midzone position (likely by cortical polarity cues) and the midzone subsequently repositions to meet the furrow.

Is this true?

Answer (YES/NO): YES